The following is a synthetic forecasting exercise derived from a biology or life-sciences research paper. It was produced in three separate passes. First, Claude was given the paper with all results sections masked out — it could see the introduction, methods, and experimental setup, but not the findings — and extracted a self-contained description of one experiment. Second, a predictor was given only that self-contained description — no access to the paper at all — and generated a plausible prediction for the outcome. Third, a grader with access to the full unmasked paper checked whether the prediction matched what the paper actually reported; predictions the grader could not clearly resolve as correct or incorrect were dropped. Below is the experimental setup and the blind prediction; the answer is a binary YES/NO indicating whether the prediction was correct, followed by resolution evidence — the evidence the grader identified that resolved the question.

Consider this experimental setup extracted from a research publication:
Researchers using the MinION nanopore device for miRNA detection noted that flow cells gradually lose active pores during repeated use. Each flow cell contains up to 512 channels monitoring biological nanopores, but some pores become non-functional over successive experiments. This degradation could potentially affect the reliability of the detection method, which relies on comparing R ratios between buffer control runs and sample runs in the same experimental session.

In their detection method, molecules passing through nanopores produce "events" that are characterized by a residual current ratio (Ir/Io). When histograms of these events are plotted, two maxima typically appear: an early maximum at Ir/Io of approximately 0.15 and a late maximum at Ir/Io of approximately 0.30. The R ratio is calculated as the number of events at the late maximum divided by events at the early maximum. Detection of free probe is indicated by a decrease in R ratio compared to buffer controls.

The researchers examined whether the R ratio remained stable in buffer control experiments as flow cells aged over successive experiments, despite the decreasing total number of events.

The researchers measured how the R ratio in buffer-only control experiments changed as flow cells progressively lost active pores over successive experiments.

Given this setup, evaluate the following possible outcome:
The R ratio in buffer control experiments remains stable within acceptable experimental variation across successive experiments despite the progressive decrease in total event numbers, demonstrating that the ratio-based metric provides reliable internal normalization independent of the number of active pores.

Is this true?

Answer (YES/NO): YES